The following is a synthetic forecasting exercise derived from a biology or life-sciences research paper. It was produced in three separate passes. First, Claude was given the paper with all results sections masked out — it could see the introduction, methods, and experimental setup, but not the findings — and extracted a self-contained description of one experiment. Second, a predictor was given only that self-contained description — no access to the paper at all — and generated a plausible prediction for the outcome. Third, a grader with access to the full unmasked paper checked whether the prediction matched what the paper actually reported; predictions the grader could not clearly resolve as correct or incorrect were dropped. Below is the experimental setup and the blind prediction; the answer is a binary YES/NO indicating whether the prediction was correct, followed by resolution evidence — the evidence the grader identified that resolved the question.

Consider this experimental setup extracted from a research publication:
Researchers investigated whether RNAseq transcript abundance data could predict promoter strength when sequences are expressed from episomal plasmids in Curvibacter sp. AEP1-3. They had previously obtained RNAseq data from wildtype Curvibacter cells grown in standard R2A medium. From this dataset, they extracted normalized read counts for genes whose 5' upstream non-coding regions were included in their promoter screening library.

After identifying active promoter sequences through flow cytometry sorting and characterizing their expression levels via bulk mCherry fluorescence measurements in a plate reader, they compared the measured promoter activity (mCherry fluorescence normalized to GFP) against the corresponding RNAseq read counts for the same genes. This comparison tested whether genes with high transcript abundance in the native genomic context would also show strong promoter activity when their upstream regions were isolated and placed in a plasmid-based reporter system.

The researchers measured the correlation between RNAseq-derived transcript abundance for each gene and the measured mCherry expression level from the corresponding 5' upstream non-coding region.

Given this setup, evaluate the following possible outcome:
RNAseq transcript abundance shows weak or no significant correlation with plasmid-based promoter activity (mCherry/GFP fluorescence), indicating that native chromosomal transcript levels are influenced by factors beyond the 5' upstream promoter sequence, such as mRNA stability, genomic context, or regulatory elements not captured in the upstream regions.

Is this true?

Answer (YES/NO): YES